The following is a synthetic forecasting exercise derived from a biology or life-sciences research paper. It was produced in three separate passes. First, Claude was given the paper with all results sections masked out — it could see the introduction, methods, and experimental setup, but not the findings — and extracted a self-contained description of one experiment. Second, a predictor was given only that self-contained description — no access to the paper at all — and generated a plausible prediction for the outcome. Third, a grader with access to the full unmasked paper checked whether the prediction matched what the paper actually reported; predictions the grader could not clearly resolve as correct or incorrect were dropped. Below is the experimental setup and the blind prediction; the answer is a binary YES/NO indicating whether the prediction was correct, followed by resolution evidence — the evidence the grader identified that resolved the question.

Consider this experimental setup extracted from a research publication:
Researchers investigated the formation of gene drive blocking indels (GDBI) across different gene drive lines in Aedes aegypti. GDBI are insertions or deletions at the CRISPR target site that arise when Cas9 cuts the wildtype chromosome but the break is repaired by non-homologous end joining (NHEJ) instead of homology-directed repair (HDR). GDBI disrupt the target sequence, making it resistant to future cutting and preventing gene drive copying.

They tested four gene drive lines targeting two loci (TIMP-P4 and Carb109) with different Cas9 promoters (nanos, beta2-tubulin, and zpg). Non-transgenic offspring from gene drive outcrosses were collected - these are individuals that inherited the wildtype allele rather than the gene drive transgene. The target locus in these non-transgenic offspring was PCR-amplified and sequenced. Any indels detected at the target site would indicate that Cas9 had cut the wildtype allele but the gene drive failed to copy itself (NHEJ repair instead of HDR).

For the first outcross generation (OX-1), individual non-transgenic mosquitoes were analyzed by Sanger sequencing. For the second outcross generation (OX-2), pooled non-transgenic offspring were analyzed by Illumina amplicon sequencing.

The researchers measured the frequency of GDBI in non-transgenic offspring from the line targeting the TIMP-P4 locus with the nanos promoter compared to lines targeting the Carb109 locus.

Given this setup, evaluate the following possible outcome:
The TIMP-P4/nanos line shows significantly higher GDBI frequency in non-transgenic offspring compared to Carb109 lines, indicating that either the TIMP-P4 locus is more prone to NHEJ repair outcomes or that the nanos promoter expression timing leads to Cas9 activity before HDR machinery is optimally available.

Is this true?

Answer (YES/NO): NO